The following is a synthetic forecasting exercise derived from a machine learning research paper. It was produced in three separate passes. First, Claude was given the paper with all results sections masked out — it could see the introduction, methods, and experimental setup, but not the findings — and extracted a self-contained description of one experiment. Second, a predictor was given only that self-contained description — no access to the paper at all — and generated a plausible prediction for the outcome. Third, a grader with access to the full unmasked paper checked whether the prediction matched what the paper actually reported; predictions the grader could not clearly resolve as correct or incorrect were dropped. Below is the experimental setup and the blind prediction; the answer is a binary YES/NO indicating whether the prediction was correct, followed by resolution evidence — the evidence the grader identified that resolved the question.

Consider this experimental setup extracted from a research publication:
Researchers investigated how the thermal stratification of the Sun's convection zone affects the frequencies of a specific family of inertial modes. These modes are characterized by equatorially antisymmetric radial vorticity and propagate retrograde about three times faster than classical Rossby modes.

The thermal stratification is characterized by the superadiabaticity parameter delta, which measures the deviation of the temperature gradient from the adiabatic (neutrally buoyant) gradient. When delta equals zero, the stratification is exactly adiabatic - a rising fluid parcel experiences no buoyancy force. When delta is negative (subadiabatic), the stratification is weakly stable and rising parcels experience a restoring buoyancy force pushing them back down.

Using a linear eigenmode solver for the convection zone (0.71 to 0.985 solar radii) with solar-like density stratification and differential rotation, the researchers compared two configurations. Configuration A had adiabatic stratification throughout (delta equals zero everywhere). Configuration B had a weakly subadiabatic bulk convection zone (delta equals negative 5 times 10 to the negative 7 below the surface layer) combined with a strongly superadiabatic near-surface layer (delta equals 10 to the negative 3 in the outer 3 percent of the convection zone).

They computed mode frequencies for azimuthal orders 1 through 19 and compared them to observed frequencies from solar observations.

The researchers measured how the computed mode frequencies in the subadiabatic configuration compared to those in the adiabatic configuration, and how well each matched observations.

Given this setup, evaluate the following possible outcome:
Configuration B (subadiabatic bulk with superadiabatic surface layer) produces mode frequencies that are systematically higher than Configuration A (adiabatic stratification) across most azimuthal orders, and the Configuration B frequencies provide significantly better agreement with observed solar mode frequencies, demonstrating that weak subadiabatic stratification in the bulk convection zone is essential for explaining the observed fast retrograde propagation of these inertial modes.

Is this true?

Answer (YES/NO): NO